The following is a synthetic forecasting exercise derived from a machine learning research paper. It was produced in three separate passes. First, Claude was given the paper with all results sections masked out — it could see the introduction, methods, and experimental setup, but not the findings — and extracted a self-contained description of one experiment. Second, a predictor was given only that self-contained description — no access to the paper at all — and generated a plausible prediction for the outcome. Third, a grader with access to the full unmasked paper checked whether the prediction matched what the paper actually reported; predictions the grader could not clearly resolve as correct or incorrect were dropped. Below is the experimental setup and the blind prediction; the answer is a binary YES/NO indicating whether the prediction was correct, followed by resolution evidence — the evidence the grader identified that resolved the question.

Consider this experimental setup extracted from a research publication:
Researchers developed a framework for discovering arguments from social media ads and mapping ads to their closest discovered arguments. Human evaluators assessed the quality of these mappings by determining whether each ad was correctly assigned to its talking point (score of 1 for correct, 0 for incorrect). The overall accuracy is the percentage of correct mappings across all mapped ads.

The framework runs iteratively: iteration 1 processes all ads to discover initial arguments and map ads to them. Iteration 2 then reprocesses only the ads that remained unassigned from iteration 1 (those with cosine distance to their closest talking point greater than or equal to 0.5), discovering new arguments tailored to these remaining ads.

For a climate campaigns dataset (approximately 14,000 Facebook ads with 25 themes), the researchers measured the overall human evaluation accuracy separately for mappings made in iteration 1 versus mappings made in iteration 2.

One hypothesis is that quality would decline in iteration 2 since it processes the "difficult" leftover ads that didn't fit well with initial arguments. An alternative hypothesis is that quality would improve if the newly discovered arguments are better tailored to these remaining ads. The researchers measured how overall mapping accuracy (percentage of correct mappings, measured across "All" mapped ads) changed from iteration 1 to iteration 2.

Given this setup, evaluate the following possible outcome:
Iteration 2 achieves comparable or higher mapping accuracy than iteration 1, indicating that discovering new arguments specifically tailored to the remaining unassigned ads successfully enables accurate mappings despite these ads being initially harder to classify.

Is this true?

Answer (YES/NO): YES